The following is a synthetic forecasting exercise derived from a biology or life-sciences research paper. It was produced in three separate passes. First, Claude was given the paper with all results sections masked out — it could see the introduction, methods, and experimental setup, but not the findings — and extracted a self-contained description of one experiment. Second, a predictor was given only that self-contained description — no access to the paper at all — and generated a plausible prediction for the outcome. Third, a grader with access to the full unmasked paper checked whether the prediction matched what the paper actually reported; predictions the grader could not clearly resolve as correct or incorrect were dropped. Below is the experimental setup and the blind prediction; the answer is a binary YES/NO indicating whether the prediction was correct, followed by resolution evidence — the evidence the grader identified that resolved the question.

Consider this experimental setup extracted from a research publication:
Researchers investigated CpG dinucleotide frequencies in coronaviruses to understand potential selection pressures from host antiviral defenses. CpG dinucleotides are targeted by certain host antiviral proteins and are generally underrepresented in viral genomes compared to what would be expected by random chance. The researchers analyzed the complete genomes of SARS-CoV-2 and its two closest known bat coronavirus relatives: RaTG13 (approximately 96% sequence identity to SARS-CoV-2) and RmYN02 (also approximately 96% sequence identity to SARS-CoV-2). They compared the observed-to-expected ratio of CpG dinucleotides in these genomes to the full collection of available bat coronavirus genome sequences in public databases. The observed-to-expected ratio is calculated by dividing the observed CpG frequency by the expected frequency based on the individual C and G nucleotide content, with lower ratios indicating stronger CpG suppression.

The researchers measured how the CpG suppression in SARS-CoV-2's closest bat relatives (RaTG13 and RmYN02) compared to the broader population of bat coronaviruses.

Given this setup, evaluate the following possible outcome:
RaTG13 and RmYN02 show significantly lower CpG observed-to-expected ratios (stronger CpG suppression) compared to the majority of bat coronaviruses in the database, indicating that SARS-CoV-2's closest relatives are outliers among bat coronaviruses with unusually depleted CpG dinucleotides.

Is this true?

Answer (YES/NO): YES